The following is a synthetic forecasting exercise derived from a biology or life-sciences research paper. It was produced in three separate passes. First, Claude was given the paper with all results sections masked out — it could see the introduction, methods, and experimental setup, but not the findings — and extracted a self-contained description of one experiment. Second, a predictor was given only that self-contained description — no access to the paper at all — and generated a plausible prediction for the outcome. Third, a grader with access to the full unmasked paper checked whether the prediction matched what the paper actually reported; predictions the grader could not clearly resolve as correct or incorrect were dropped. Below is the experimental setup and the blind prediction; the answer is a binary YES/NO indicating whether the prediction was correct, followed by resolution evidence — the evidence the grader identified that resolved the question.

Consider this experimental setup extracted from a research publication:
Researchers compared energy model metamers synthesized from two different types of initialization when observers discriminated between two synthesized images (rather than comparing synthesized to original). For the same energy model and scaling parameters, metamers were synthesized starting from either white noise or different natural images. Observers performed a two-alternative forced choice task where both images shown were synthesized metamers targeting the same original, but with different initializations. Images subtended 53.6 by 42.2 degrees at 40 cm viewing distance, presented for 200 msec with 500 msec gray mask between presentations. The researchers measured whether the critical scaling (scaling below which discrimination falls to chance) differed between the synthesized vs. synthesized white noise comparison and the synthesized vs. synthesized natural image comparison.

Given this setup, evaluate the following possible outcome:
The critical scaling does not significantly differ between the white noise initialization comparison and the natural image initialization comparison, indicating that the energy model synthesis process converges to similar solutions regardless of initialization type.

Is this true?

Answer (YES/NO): NO